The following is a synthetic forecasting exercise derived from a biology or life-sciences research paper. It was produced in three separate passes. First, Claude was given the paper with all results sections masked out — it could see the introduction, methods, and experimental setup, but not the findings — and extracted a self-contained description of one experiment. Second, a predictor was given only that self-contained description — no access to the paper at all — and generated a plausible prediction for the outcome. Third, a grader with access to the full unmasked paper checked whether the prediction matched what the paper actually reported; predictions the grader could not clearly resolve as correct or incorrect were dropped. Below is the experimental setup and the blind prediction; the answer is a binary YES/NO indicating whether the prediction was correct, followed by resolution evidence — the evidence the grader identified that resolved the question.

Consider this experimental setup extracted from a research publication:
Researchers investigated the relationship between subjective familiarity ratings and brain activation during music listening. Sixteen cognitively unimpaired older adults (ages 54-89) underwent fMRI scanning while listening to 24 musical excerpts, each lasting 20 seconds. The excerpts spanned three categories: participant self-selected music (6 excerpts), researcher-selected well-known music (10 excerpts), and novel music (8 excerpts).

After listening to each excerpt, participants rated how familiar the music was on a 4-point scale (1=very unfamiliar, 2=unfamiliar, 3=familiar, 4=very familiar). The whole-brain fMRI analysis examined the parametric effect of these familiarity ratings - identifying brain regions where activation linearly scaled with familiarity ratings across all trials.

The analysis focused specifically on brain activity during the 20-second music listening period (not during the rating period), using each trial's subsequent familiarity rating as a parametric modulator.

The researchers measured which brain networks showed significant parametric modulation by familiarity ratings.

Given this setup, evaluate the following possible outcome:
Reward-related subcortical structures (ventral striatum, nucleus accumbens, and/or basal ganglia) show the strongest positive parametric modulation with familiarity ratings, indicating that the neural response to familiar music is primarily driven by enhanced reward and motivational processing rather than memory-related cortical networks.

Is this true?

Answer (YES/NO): NO